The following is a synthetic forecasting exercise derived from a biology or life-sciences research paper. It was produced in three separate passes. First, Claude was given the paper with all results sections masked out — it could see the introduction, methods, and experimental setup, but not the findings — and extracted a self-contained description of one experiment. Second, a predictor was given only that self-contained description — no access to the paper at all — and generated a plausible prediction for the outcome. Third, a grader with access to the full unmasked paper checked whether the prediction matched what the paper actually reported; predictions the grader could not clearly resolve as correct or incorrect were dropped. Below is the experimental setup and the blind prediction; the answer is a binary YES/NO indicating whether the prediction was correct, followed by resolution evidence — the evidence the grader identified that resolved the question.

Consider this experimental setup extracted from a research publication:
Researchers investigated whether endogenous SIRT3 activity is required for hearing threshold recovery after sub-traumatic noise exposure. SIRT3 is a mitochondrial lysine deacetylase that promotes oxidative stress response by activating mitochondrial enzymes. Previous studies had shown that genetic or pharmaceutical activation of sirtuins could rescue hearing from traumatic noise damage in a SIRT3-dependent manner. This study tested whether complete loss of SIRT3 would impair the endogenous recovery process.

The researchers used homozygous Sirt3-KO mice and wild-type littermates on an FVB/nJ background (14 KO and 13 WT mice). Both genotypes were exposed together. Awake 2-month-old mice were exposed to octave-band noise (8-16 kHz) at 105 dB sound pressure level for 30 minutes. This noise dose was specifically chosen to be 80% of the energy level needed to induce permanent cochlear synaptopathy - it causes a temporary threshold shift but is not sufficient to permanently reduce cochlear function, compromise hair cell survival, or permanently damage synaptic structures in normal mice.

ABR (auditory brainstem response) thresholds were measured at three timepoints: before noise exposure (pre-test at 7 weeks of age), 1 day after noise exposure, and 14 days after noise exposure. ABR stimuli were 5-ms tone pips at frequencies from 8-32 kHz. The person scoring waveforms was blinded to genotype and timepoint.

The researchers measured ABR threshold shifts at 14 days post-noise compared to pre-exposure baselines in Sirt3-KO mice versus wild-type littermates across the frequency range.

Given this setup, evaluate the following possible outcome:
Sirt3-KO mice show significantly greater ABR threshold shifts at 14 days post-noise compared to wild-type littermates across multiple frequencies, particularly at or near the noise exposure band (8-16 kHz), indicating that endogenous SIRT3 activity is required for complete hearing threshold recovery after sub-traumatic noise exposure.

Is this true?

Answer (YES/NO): NO